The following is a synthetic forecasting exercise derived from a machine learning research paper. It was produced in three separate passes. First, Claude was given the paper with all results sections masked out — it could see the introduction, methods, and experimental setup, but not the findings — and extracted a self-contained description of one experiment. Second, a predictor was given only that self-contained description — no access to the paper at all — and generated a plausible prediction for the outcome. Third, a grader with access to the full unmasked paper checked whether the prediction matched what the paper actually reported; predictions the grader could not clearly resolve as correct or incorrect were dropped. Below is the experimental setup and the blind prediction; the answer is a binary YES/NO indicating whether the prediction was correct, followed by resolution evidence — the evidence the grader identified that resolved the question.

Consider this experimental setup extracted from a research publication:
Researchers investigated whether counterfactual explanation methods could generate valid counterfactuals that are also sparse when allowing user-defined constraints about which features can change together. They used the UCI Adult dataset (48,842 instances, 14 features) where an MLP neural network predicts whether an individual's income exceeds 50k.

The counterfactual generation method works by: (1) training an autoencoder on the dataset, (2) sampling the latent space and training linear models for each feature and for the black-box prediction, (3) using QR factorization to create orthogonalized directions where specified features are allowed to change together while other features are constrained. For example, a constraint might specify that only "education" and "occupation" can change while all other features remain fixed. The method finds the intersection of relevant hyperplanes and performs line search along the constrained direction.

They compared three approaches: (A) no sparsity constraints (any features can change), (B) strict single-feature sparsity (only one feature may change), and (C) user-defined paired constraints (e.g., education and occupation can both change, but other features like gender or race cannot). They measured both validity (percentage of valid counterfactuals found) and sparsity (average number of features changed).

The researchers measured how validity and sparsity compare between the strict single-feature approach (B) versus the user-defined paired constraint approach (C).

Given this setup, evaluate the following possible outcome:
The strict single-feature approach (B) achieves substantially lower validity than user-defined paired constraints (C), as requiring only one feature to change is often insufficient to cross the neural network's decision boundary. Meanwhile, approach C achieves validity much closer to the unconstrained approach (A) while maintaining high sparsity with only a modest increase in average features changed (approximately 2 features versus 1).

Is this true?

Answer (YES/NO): YES